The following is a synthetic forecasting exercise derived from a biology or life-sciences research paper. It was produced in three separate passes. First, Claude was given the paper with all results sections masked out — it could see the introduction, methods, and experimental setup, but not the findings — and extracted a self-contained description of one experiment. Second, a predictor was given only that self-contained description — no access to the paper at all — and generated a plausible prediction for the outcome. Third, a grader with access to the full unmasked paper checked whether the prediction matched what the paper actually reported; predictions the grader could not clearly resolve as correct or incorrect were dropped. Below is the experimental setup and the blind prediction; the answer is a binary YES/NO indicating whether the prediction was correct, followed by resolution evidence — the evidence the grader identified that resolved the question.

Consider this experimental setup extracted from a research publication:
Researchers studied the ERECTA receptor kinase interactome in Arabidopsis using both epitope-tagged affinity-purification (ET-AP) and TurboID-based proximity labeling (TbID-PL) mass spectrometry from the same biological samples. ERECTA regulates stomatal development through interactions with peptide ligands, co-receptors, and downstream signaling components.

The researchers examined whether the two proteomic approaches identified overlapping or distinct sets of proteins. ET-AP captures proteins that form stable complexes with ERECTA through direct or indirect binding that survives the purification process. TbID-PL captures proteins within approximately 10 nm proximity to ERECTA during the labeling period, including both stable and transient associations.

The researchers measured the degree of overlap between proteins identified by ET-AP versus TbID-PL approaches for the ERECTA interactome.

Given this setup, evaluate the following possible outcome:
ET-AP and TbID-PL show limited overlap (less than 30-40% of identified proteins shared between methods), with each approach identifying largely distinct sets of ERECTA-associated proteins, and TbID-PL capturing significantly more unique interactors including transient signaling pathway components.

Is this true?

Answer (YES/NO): YES